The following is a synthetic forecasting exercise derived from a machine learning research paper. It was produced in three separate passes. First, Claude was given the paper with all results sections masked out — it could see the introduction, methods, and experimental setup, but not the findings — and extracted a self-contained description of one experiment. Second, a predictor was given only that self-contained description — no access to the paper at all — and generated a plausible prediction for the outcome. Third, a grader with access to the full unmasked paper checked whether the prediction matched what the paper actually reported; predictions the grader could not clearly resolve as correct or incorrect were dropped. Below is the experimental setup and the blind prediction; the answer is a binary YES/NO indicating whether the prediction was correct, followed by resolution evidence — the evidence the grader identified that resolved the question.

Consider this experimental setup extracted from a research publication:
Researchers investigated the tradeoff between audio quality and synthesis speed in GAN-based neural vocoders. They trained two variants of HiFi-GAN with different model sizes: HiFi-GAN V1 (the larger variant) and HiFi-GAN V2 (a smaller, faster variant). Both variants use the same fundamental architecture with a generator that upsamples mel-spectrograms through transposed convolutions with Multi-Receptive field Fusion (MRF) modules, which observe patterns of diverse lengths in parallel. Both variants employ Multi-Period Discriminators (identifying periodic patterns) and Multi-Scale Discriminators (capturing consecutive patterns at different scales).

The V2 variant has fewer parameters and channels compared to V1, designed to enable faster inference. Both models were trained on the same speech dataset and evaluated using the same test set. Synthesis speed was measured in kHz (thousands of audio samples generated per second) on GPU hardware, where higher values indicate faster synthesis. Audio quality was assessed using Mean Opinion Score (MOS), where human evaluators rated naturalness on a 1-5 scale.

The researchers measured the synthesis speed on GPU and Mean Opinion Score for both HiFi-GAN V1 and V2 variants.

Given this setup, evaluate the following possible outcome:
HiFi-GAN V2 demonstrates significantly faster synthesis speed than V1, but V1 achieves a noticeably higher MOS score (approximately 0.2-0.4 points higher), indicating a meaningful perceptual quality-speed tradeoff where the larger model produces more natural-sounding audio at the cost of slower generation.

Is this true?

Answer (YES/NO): NO